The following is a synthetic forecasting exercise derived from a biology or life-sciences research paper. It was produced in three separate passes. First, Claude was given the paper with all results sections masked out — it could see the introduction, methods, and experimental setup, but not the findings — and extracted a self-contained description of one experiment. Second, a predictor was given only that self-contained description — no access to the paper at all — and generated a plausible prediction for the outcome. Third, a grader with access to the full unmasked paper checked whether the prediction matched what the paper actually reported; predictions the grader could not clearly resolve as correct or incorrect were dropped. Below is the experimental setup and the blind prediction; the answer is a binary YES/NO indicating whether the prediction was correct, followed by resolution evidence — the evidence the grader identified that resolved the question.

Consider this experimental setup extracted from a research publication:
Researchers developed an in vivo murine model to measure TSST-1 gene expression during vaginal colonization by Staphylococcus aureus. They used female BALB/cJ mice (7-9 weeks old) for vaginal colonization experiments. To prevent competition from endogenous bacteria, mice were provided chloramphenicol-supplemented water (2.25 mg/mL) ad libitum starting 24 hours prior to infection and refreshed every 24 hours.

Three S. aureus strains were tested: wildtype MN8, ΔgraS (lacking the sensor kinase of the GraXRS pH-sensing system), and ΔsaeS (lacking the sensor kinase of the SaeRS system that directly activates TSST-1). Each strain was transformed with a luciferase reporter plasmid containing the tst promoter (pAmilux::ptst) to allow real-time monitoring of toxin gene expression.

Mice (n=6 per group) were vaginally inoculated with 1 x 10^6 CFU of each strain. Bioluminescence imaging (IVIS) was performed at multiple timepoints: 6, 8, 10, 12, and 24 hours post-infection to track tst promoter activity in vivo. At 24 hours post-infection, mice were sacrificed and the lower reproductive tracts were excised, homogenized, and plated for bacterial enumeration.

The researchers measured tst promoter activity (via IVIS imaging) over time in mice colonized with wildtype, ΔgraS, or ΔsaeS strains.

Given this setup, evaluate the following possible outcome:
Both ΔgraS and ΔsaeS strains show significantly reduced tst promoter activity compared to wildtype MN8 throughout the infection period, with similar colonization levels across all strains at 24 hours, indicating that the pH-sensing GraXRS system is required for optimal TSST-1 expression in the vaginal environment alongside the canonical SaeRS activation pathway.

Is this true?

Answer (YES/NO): NO